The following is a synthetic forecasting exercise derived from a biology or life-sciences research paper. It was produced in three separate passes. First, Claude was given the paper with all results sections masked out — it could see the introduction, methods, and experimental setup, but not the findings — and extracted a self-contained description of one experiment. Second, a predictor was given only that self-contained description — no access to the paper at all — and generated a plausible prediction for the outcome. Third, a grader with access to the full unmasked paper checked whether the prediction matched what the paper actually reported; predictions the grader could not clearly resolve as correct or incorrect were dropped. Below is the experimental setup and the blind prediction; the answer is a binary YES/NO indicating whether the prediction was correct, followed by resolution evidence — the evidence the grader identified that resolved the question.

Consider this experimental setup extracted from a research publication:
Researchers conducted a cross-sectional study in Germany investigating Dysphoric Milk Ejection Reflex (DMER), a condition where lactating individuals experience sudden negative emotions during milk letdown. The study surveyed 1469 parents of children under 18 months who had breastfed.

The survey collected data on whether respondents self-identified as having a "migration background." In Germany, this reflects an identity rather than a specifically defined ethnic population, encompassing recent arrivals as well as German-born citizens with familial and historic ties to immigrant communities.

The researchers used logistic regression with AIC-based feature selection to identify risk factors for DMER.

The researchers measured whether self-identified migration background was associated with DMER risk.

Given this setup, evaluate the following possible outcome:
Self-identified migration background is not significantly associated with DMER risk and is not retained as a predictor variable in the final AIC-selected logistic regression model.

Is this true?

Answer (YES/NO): NO